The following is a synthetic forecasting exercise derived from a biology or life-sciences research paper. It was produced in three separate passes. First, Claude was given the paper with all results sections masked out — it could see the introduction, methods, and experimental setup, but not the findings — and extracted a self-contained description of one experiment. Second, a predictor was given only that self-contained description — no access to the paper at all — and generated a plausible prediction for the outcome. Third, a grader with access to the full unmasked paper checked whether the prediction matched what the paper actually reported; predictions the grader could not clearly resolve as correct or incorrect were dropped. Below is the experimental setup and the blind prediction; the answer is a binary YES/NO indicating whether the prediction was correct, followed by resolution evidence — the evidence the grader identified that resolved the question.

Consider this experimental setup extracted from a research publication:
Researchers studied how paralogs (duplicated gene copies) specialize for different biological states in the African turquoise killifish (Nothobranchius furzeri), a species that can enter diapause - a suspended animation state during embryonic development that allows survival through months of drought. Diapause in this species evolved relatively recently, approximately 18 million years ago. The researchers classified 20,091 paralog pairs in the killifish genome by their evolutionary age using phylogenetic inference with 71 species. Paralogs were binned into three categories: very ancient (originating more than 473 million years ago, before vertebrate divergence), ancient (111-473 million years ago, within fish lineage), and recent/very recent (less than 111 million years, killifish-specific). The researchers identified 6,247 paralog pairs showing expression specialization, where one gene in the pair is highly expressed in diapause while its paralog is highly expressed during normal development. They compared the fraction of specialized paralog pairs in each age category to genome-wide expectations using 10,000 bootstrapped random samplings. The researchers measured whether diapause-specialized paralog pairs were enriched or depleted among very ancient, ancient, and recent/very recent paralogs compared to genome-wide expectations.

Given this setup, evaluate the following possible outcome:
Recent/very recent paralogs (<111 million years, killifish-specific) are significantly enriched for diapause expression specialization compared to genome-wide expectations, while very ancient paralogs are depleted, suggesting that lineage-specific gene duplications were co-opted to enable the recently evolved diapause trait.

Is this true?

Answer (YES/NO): NO